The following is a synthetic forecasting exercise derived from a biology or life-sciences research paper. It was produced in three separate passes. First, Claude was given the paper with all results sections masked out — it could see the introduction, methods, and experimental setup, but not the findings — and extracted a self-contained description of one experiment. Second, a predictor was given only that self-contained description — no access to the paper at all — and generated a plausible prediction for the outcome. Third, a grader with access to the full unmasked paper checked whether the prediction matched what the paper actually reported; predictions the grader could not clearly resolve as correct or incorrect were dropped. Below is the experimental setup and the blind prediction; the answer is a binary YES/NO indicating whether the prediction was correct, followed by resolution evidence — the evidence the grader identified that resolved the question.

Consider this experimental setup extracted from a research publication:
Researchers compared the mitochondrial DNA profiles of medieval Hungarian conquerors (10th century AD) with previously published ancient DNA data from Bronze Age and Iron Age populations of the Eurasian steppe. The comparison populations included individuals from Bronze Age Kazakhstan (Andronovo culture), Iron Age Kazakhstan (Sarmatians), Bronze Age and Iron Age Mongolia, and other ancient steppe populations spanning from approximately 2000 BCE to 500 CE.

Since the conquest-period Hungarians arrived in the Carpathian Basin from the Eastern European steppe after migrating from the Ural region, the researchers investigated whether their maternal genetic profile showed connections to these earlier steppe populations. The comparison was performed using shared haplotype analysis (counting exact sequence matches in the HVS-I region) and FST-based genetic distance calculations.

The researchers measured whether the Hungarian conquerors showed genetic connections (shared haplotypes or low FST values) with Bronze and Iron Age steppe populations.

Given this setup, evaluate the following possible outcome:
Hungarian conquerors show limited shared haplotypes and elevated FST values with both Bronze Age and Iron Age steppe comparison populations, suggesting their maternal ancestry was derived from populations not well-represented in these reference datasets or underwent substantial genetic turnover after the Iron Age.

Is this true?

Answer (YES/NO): NO